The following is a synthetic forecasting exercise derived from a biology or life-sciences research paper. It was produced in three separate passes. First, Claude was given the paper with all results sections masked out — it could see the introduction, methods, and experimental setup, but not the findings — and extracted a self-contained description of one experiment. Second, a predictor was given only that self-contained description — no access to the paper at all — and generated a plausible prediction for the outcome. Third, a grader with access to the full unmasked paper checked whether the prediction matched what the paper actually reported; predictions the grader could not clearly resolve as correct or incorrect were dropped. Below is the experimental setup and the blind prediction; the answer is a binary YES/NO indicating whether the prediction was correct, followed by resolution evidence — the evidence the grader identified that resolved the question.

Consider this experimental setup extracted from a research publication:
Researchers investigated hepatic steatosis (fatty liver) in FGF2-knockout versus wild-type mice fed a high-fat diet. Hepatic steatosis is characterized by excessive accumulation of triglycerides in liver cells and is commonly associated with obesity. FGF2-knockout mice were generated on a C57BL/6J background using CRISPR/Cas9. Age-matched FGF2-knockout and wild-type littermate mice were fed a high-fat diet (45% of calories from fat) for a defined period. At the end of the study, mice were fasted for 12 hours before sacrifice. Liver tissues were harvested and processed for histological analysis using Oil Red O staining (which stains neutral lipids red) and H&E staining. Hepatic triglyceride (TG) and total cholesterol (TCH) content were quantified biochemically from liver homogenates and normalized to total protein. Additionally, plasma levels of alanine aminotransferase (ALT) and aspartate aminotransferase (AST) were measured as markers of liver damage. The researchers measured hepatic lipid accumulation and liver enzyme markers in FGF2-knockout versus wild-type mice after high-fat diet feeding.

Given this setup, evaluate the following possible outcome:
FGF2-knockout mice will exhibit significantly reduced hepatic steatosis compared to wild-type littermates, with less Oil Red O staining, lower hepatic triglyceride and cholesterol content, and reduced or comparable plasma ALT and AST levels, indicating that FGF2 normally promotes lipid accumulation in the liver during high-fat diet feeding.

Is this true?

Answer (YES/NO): YES